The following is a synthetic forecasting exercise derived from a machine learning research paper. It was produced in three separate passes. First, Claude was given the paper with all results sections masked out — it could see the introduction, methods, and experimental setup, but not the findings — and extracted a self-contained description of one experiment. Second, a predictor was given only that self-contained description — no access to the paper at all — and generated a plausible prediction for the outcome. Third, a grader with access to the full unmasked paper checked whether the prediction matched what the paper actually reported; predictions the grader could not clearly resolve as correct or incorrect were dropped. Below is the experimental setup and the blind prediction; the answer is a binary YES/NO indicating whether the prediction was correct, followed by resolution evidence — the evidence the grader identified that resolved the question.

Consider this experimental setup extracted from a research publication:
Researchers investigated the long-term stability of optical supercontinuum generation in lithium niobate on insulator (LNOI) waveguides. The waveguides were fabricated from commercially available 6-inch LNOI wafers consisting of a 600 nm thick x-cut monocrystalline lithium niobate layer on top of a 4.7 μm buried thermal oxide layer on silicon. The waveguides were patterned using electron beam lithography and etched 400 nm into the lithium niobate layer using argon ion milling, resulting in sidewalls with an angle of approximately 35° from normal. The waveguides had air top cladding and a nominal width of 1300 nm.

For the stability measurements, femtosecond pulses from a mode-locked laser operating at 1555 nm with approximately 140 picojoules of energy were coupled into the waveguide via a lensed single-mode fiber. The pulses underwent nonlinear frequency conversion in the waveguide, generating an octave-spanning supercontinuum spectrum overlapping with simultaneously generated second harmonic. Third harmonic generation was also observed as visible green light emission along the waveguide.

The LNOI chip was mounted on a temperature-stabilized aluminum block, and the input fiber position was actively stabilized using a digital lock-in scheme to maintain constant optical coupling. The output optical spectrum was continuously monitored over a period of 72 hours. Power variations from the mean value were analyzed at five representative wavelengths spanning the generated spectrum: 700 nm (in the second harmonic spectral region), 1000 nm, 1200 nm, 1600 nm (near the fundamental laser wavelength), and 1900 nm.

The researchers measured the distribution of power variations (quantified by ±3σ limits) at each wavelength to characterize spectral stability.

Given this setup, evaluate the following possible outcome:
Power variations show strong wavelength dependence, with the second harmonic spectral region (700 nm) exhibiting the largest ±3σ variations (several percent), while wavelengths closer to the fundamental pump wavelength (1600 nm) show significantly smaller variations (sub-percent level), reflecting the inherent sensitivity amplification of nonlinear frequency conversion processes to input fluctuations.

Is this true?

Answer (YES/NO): NO